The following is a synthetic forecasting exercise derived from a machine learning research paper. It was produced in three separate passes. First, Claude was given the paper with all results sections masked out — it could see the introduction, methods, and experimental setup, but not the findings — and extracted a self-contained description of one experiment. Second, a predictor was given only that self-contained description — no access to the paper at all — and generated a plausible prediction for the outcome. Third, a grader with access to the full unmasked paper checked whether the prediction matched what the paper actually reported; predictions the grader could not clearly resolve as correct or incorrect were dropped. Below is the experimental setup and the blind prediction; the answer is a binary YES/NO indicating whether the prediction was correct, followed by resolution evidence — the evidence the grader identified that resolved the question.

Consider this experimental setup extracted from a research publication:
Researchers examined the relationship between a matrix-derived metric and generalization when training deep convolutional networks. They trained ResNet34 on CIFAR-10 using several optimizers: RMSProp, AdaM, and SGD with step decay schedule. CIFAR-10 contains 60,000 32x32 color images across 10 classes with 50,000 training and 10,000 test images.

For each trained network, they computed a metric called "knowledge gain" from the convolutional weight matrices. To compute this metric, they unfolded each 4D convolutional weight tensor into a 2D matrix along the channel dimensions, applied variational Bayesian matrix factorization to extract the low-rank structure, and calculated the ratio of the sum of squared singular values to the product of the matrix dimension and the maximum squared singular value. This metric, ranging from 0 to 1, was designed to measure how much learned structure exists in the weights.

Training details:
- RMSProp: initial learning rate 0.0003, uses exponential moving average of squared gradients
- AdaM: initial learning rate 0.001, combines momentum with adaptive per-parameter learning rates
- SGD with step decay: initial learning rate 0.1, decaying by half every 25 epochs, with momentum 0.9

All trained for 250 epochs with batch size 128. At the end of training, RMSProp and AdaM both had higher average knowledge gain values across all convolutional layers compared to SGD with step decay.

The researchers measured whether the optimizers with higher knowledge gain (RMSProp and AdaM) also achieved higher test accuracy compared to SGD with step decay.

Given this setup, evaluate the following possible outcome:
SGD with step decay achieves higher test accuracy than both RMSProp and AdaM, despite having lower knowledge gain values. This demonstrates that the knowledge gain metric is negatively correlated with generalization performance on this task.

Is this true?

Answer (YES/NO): NO